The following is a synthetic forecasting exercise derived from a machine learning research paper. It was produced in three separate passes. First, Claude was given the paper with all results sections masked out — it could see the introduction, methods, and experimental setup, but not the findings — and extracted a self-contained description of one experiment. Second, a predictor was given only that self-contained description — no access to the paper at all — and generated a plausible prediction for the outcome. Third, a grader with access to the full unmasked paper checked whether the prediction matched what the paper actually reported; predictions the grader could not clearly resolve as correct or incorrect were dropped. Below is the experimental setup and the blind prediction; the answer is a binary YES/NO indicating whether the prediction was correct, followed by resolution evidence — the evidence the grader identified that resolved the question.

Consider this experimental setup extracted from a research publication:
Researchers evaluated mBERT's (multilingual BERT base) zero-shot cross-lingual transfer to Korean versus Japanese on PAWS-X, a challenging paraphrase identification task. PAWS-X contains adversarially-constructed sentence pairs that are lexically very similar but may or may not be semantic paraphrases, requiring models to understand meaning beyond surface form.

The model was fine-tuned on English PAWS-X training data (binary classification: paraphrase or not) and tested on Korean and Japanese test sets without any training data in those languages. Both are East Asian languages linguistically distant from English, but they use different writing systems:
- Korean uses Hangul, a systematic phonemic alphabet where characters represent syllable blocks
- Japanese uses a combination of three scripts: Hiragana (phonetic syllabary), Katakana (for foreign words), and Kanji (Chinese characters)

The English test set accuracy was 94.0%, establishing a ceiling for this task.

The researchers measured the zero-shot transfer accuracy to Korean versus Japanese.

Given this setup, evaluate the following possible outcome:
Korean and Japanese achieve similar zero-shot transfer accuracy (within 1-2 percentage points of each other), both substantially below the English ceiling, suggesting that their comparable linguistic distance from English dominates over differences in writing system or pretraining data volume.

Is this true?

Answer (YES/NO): NO